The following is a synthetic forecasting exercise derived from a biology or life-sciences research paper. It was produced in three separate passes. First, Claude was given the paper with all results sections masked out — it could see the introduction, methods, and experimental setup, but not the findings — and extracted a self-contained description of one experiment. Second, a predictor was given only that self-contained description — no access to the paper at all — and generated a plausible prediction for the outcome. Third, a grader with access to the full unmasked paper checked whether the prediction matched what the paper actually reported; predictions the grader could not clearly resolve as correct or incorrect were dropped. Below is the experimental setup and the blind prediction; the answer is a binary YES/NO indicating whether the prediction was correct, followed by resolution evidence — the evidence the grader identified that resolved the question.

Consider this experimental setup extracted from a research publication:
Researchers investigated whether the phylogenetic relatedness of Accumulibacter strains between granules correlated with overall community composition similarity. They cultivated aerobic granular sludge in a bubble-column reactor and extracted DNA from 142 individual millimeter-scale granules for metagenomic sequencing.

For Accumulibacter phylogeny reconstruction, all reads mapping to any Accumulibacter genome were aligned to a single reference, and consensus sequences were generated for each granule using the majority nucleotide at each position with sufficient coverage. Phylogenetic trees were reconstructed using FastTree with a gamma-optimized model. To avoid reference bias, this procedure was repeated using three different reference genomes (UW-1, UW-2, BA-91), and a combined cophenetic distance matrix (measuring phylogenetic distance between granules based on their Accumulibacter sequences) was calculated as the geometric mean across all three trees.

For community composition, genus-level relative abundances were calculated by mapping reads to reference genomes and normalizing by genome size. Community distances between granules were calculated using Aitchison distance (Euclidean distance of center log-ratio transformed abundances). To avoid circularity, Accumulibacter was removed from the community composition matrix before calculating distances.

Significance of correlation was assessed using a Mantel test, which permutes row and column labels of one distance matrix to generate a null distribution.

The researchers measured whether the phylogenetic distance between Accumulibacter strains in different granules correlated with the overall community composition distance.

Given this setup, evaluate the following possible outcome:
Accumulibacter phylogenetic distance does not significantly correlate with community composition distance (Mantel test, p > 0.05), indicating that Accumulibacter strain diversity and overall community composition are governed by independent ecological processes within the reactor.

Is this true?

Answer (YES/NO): NO